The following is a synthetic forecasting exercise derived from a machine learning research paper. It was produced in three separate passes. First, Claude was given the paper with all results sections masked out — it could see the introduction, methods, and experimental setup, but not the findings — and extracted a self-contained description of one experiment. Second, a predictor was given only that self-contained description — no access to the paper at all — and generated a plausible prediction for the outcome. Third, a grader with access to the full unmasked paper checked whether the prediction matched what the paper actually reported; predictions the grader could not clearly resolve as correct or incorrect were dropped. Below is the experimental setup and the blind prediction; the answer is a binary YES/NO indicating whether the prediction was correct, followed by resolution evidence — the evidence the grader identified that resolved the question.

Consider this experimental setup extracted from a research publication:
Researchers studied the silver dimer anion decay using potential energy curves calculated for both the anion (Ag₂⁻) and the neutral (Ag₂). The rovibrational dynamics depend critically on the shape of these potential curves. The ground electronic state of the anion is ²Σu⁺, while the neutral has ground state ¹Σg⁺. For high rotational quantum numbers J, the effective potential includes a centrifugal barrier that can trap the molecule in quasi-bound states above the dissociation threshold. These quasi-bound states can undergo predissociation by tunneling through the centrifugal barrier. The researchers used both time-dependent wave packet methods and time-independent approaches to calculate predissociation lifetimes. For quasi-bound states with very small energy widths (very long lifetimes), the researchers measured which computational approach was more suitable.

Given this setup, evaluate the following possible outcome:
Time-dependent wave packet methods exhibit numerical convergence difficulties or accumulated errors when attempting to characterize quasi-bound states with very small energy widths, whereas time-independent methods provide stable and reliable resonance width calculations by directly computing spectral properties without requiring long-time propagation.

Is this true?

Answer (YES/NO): NO